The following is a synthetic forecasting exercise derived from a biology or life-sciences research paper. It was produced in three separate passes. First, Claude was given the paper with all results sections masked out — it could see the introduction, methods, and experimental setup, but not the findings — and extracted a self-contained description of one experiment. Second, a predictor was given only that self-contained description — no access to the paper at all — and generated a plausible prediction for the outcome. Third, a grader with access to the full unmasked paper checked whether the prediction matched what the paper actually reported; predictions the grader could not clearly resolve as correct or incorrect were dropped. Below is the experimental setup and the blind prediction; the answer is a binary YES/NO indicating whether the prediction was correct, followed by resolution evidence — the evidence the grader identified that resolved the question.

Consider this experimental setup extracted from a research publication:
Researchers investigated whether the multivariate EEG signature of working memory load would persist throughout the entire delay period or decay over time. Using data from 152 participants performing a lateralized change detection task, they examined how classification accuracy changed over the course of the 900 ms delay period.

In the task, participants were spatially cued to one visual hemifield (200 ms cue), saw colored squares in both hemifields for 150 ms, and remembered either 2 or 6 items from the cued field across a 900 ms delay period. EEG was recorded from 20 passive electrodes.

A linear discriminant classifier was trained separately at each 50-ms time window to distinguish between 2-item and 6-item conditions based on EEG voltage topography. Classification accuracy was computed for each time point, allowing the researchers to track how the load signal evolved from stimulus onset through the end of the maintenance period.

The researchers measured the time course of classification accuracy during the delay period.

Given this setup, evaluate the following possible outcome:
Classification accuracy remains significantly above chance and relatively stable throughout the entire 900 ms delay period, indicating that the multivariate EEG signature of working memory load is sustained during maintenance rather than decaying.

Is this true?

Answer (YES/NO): YES